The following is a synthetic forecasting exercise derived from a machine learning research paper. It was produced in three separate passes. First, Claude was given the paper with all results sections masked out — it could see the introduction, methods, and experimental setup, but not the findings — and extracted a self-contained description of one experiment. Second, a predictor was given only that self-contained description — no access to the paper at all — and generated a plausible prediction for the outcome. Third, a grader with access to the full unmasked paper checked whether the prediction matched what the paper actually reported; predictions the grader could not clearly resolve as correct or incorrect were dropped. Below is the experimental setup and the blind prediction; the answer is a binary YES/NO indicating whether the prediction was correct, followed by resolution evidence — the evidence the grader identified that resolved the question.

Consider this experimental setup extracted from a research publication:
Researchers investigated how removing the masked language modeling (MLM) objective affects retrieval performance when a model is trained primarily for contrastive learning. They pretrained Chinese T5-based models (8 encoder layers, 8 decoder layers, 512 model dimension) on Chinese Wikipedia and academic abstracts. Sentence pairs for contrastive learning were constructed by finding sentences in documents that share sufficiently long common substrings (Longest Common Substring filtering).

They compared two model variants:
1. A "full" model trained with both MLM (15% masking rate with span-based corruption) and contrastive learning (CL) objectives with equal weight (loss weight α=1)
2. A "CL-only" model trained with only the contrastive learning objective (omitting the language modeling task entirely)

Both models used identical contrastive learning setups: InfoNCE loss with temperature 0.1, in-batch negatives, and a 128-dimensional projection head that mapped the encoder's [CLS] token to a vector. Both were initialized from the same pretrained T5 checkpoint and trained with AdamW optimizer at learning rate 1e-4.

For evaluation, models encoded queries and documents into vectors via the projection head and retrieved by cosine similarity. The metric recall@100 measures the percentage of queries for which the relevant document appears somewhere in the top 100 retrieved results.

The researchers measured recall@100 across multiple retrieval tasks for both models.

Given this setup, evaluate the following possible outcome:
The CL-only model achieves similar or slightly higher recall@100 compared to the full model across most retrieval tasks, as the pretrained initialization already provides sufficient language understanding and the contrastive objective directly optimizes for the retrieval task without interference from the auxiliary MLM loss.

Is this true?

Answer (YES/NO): YES